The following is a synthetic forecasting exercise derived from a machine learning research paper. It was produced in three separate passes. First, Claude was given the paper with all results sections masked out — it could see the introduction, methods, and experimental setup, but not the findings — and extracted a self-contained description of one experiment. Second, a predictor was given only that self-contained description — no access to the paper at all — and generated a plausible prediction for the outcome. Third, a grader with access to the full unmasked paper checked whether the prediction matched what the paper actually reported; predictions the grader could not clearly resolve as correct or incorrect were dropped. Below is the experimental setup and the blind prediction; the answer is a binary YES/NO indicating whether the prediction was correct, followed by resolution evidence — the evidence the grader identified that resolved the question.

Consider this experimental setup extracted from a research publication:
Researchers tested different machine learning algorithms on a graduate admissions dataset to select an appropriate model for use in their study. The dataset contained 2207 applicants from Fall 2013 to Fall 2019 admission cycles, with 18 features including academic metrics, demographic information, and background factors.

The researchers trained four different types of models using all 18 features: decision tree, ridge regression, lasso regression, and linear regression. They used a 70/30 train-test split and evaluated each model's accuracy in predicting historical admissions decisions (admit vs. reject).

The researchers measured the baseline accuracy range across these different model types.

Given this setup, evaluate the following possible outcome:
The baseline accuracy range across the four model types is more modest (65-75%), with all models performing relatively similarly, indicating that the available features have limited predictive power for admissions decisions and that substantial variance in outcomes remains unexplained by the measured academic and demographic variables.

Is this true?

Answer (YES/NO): NO